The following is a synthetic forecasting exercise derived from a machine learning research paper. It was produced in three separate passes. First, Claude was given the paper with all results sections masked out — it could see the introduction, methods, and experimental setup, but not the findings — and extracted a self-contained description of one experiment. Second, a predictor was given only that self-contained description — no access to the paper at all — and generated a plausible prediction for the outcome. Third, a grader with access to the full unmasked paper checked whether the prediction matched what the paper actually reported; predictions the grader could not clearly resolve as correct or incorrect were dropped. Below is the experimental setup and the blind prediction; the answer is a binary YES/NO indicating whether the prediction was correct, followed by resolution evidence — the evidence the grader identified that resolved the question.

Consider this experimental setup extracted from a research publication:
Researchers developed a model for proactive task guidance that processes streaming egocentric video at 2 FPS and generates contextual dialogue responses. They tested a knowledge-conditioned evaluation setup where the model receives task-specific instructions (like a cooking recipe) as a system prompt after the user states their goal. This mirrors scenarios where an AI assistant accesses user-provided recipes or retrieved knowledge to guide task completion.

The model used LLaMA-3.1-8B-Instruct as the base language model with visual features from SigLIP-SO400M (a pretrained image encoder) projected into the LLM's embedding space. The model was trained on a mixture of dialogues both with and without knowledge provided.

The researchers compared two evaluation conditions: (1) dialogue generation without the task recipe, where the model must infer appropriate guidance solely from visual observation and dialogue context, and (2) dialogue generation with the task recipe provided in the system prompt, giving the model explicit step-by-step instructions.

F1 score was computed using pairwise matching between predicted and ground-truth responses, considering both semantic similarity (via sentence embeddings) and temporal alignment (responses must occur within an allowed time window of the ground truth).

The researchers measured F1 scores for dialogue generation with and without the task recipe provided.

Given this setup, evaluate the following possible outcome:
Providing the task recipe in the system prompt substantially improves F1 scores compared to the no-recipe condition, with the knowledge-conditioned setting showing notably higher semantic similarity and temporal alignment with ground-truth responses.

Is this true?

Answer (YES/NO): YES